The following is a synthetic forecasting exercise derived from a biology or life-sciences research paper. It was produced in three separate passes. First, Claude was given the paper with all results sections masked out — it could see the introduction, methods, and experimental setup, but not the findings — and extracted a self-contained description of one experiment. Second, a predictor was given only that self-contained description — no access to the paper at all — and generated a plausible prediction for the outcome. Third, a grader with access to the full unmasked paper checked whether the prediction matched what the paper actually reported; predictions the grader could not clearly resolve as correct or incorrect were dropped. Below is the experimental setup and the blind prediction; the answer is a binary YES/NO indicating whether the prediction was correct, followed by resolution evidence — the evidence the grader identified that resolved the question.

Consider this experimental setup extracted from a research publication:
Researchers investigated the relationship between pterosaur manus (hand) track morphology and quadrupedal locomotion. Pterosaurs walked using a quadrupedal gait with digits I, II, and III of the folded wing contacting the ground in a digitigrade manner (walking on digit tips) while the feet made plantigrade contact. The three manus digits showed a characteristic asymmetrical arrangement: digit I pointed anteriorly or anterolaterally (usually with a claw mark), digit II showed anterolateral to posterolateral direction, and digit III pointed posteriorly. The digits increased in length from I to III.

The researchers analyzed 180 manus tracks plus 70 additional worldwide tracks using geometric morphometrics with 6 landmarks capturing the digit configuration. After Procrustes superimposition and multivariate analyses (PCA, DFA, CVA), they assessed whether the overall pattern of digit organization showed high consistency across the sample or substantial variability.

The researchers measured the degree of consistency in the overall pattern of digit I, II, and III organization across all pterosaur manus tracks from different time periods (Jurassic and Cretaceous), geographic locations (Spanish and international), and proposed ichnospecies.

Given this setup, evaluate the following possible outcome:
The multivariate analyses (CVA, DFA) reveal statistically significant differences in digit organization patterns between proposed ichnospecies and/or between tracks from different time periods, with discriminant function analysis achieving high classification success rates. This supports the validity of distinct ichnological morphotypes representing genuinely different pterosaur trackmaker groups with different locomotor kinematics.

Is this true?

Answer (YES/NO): NO